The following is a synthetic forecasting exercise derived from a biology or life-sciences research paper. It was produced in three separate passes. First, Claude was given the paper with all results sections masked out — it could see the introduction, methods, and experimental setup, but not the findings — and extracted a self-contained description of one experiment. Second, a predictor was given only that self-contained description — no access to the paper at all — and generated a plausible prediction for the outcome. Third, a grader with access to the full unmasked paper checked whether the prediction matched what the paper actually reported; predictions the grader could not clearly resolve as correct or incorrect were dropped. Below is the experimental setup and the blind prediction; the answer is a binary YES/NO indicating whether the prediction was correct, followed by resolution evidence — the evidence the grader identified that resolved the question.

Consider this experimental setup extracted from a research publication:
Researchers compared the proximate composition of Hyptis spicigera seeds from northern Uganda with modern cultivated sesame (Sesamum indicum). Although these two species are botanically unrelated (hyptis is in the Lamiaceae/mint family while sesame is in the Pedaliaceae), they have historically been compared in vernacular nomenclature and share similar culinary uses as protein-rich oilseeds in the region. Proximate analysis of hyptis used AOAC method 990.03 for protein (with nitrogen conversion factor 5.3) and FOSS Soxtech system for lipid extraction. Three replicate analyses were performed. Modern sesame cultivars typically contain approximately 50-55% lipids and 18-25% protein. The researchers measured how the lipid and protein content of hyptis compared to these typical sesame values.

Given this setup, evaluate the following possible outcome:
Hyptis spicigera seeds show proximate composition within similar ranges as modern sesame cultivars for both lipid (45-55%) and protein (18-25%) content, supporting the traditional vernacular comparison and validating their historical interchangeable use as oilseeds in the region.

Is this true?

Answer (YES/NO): NO